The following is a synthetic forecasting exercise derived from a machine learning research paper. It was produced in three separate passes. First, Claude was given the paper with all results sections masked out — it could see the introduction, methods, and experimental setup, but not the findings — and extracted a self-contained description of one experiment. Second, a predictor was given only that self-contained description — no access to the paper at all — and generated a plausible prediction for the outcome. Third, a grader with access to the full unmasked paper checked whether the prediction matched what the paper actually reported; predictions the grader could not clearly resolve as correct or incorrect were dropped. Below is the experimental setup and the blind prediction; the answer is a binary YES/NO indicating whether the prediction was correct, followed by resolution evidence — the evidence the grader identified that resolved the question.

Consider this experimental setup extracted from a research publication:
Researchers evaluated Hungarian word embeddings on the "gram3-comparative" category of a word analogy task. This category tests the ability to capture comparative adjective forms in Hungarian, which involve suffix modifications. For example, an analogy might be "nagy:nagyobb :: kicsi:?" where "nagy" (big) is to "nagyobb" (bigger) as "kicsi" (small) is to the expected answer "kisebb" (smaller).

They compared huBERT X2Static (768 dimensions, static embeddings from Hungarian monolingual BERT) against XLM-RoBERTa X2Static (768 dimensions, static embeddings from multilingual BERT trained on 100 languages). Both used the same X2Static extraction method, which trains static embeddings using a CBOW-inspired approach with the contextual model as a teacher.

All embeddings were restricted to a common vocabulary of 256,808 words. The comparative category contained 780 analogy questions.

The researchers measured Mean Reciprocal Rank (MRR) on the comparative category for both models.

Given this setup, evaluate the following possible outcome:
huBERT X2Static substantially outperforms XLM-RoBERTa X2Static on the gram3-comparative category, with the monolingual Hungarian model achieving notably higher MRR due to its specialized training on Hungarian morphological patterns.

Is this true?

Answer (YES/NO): NO